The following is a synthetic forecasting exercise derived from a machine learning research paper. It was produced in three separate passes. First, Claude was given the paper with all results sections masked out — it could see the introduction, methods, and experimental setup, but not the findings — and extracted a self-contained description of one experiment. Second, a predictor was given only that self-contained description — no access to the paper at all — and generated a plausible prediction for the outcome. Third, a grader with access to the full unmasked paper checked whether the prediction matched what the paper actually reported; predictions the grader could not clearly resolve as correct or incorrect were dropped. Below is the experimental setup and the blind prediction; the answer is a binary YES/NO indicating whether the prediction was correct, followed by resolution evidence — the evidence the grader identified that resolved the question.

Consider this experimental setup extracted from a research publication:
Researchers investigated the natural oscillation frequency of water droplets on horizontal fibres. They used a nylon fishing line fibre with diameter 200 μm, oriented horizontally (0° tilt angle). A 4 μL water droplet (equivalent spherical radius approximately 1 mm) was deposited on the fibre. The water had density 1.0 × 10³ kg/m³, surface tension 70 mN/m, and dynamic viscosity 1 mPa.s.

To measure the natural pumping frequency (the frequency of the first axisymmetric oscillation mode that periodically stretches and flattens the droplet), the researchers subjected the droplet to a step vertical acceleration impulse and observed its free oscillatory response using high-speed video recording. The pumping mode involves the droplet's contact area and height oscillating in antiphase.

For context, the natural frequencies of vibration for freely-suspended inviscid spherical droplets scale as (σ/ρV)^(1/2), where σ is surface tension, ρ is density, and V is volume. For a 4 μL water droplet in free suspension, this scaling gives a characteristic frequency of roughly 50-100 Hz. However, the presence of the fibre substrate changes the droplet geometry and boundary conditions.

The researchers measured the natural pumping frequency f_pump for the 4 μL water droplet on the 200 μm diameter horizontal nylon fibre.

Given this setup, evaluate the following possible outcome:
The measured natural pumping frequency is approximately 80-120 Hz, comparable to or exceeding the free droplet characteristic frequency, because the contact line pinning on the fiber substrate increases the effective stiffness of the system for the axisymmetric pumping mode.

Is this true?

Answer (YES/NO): NO